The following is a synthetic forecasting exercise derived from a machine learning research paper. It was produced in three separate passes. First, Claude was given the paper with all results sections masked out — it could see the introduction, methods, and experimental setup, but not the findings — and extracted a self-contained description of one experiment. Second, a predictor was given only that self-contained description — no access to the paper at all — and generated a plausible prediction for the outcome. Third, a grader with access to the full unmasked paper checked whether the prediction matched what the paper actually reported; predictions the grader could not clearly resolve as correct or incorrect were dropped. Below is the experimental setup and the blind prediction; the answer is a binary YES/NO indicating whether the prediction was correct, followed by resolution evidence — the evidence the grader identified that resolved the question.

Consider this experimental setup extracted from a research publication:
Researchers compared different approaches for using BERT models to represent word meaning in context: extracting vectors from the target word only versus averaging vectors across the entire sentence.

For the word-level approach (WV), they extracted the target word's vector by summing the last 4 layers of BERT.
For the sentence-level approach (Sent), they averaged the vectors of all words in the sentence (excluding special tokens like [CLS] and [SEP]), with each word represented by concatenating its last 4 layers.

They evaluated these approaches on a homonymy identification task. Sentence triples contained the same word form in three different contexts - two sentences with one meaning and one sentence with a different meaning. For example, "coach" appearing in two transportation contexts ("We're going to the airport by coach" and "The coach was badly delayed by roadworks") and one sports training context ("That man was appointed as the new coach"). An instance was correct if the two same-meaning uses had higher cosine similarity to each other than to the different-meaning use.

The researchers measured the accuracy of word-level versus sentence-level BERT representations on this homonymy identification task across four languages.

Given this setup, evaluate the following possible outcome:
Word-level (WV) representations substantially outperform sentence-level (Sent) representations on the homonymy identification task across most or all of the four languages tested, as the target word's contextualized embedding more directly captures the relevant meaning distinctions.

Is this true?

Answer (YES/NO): YES